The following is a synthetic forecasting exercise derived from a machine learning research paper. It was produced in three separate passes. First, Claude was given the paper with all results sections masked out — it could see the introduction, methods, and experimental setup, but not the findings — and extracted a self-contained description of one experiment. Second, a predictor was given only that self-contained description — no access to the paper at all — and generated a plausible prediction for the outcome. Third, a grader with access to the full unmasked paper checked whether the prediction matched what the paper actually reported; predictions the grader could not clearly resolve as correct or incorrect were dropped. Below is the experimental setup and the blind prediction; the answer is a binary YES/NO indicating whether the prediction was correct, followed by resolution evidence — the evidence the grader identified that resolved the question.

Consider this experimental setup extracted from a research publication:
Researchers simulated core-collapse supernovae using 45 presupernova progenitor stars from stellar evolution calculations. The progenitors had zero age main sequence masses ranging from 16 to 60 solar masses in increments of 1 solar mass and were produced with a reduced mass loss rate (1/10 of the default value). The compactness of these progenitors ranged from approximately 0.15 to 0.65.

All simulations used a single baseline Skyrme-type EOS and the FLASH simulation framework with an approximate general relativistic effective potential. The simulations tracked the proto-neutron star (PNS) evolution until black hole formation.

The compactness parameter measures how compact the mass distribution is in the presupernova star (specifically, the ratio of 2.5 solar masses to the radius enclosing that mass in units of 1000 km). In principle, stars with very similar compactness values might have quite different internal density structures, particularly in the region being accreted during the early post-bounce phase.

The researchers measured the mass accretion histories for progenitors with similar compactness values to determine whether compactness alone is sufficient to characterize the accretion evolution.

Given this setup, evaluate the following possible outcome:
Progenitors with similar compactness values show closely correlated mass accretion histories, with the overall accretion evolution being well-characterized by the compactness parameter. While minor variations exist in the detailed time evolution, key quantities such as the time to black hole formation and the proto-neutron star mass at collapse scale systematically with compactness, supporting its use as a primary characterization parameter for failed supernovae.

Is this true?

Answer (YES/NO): NO